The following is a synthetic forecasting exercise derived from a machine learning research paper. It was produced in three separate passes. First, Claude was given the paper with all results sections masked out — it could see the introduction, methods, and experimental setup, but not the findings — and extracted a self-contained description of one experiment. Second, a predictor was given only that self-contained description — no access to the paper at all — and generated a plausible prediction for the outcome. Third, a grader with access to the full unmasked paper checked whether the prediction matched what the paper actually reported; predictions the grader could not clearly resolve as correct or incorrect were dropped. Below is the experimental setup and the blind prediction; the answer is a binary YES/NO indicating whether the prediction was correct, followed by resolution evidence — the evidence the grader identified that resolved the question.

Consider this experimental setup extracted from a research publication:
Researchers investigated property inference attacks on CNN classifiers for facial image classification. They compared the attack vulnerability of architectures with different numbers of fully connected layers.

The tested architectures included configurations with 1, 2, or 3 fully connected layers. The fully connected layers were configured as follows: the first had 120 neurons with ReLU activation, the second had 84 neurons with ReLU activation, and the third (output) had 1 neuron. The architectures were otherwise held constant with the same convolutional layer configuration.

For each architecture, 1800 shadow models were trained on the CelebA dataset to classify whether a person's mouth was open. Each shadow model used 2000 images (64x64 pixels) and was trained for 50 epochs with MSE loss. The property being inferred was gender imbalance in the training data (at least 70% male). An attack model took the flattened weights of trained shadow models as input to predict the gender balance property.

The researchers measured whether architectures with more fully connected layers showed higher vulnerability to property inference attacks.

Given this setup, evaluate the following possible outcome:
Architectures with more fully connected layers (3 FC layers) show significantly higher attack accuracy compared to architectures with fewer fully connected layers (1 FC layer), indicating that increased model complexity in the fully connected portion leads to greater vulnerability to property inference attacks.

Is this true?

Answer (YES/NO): NO